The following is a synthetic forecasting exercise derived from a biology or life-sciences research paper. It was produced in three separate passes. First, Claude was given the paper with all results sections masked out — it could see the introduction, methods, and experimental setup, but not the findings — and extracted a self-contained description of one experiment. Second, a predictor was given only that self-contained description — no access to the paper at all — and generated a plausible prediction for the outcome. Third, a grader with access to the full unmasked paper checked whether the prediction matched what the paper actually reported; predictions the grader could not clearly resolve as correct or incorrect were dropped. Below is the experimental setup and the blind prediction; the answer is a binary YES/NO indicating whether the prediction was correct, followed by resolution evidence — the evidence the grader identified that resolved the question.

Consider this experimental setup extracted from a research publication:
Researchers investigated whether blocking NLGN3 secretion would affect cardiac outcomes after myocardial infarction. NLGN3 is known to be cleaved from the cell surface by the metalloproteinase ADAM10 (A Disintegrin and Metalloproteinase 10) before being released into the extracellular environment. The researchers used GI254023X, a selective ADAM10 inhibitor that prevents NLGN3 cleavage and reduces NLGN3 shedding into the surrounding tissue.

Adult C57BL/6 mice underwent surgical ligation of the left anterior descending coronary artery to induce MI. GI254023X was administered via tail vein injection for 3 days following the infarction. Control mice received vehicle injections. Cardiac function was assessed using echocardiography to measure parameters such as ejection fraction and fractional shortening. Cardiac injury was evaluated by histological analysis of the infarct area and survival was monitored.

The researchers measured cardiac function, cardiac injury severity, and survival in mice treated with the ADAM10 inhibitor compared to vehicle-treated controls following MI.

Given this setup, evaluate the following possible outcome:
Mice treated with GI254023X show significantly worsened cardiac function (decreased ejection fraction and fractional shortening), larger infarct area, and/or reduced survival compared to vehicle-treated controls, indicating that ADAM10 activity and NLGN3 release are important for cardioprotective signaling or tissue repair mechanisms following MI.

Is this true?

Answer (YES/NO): YES